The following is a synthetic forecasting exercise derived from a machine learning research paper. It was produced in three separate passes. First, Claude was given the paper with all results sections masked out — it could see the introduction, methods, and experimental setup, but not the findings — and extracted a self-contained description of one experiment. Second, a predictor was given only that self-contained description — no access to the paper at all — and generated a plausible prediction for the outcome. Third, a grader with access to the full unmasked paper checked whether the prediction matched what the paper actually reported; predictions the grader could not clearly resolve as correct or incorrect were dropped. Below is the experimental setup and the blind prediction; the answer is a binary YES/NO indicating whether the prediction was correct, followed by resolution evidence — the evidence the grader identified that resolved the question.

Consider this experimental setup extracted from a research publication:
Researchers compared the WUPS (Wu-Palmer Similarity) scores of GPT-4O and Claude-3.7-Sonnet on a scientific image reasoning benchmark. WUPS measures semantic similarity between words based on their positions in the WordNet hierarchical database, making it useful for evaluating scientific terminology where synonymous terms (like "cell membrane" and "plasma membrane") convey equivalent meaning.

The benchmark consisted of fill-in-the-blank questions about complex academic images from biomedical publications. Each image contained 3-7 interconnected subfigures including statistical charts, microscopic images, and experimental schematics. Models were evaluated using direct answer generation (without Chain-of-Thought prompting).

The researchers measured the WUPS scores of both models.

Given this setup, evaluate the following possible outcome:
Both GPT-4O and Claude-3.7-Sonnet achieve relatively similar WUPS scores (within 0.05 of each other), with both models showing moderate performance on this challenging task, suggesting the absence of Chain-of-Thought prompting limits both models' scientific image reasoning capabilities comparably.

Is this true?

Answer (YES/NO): NO